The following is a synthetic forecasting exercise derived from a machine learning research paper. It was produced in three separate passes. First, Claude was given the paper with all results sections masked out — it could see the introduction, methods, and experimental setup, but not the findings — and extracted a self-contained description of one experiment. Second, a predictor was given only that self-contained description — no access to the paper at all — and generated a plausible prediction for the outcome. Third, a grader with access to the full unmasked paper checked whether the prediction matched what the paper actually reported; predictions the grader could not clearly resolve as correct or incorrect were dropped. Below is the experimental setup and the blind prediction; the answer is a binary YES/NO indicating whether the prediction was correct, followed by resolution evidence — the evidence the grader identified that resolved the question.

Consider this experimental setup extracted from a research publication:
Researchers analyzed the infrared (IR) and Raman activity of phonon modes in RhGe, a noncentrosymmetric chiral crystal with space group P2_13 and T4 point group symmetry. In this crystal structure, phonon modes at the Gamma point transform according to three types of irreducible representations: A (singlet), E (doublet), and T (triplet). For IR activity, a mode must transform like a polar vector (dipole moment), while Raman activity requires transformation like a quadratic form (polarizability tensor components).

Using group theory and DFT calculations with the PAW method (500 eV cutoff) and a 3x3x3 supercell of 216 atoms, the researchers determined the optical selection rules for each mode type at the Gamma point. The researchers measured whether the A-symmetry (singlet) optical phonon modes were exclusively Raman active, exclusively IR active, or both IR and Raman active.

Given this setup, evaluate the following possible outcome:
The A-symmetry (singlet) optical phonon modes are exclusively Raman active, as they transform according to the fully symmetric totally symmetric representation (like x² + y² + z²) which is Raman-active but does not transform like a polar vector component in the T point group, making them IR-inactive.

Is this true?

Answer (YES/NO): YES